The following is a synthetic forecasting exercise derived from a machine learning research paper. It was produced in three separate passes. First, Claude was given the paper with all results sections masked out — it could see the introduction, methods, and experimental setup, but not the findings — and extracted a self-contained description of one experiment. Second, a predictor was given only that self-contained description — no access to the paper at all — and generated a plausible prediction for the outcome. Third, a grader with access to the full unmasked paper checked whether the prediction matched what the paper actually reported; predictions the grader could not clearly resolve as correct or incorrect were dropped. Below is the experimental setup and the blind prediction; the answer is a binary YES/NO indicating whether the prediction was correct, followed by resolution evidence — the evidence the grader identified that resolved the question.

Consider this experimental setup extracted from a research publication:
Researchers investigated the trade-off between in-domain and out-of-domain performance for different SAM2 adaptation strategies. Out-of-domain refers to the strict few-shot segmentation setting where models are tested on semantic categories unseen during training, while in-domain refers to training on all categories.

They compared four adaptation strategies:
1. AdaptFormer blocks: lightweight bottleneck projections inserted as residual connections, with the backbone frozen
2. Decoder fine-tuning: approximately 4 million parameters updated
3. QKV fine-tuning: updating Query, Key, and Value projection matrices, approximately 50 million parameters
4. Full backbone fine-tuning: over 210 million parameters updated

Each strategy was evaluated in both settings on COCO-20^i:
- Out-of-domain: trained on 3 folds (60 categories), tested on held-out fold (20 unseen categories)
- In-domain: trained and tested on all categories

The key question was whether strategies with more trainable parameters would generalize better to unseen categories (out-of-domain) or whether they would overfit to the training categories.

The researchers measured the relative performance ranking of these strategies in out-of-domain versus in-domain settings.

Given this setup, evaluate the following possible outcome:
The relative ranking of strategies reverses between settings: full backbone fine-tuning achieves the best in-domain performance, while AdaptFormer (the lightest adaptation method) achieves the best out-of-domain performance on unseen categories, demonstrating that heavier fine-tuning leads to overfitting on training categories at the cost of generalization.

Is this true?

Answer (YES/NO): YES